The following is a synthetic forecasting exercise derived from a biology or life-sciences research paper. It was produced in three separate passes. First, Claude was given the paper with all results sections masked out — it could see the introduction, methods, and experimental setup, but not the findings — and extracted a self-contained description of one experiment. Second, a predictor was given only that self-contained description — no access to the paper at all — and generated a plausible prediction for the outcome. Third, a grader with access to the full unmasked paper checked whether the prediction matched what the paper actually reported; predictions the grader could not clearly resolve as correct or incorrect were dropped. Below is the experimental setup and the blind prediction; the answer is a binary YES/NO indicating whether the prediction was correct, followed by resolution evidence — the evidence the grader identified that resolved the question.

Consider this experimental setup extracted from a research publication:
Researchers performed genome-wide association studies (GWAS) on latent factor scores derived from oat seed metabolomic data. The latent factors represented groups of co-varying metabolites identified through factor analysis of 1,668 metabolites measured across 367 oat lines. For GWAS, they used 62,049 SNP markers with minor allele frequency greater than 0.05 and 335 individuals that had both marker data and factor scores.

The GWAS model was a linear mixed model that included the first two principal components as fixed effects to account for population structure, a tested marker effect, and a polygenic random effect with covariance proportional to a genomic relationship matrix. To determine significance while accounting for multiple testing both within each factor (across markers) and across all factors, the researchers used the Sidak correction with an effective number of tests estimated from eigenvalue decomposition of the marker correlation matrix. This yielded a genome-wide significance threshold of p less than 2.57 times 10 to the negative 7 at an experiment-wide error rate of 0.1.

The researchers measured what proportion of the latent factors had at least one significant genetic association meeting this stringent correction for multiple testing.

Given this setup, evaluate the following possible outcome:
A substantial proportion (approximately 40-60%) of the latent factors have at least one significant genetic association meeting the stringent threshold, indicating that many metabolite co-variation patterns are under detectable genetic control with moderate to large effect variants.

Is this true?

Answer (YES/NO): NO